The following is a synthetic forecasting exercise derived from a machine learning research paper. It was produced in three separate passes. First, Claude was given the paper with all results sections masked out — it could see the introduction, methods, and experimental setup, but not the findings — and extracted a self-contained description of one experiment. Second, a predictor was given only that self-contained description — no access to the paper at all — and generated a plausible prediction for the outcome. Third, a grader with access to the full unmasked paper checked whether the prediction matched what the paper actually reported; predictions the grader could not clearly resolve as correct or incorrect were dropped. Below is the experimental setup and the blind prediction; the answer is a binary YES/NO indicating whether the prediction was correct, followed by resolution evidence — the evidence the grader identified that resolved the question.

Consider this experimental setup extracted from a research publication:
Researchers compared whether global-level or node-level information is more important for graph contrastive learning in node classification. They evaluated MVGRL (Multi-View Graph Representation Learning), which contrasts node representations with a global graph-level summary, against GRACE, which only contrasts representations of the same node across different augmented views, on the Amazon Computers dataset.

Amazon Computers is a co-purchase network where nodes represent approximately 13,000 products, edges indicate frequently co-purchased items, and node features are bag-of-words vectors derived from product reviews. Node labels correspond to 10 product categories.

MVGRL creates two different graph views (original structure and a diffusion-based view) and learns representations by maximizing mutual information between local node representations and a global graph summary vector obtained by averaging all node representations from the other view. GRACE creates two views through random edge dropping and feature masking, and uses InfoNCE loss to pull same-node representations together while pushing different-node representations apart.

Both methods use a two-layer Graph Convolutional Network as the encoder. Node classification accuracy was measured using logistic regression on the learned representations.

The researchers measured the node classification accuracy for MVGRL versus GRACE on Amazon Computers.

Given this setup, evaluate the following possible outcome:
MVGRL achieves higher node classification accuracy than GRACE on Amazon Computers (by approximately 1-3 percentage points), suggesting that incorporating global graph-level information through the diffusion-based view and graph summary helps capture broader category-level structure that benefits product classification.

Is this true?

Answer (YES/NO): NO